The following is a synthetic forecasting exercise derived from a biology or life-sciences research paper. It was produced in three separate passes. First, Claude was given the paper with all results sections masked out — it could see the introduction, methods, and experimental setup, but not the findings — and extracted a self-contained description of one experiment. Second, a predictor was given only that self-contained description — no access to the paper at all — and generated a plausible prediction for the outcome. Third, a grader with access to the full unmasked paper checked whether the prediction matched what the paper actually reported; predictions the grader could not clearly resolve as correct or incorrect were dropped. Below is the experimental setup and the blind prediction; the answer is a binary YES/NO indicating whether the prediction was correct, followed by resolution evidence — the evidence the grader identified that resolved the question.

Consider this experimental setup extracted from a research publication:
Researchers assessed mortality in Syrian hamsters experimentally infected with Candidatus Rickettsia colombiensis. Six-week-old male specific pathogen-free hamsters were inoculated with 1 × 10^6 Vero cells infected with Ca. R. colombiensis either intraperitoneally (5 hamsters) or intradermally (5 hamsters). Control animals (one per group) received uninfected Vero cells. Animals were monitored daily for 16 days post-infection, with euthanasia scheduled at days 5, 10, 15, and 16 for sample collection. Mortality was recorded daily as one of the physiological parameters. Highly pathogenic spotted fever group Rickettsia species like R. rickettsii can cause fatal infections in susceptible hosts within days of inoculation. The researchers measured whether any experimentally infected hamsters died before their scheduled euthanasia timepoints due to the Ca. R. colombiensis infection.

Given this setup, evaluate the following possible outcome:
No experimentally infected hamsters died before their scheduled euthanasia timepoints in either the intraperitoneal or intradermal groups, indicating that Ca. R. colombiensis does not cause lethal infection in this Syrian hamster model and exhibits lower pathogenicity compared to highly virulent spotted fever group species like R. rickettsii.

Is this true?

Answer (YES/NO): YES